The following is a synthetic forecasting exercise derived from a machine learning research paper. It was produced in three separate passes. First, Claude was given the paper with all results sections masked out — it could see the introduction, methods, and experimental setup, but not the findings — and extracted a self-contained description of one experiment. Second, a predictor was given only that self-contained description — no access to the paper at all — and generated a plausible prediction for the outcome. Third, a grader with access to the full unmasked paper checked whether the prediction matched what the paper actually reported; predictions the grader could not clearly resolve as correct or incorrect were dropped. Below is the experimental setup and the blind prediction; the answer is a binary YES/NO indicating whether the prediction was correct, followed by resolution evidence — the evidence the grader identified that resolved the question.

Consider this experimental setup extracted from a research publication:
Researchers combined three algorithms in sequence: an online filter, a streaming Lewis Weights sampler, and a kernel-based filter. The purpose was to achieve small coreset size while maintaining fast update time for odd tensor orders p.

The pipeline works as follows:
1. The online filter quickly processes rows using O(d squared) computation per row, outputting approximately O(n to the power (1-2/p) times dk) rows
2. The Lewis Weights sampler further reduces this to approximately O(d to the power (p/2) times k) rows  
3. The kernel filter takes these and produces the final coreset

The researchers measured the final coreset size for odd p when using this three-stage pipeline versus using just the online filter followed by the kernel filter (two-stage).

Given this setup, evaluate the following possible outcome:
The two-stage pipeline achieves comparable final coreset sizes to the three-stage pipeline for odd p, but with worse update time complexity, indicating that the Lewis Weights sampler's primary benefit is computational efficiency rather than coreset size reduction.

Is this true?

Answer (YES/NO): NO